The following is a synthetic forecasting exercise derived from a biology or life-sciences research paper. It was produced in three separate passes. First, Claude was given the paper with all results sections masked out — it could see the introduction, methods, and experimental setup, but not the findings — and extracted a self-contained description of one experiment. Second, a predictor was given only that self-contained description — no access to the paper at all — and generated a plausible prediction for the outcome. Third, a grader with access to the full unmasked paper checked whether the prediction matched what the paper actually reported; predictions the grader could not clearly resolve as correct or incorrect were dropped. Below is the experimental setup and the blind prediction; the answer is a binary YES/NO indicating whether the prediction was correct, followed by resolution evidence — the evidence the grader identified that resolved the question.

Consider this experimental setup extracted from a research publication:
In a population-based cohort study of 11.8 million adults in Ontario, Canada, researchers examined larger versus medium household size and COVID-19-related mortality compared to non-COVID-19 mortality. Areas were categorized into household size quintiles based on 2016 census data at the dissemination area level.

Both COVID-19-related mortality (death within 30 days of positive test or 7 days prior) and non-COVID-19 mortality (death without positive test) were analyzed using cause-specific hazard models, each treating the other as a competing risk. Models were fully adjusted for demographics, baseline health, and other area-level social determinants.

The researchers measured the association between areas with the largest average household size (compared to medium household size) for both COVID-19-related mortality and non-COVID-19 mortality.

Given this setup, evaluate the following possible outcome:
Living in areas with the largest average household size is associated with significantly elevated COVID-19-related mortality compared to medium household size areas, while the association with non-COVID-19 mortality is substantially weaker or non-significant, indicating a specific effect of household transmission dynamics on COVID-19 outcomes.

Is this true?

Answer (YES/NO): NO